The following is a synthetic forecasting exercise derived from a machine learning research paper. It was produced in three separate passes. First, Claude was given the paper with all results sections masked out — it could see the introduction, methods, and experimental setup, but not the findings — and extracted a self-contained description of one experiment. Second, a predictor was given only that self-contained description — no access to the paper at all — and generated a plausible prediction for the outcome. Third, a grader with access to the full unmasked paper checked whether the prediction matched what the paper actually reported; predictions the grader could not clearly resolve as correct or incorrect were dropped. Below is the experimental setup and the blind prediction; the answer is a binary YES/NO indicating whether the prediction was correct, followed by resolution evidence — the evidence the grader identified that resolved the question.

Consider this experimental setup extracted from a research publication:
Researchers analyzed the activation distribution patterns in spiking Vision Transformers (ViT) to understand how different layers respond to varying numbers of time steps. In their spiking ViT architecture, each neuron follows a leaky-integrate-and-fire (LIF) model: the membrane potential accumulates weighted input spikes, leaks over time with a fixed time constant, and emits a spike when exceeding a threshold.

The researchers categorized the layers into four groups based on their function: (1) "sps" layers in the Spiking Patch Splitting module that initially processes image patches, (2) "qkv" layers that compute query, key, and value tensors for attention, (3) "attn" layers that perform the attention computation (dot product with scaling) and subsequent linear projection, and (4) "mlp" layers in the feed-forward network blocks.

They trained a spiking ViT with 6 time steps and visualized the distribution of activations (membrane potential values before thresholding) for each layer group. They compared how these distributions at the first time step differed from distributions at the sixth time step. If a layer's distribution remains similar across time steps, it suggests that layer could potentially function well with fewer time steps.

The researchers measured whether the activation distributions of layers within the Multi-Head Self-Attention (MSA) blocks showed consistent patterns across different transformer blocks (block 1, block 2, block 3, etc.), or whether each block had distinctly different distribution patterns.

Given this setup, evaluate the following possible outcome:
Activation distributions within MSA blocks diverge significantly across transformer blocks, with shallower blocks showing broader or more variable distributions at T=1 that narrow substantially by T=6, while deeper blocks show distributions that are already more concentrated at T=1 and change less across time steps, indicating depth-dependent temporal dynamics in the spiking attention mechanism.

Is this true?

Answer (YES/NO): NO